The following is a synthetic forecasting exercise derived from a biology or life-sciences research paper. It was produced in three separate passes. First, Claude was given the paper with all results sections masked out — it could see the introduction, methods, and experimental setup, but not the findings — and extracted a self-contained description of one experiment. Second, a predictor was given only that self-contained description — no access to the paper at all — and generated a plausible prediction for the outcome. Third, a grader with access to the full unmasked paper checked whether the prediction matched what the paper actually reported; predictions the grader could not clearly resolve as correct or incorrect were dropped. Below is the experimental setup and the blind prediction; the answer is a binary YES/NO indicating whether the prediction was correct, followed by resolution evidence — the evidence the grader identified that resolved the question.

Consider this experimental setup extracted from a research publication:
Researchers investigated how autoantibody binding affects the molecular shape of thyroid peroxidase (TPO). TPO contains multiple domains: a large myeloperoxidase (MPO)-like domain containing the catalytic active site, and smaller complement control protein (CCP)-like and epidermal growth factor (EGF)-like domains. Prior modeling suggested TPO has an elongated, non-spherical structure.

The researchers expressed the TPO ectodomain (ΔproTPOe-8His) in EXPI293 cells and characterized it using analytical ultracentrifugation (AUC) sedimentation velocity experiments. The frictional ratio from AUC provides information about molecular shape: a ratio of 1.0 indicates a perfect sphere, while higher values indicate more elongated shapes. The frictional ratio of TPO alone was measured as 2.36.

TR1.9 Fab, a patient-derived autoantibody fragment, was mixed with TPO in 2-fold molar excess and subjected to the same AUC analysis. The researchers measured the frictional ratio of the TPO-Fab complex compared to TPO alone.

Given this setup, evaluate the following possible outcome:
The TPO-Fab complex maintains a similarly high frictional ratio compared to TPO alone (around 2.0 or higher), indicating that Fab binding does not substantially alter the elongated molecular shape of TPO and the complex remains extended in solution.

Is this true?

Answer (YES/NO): NO